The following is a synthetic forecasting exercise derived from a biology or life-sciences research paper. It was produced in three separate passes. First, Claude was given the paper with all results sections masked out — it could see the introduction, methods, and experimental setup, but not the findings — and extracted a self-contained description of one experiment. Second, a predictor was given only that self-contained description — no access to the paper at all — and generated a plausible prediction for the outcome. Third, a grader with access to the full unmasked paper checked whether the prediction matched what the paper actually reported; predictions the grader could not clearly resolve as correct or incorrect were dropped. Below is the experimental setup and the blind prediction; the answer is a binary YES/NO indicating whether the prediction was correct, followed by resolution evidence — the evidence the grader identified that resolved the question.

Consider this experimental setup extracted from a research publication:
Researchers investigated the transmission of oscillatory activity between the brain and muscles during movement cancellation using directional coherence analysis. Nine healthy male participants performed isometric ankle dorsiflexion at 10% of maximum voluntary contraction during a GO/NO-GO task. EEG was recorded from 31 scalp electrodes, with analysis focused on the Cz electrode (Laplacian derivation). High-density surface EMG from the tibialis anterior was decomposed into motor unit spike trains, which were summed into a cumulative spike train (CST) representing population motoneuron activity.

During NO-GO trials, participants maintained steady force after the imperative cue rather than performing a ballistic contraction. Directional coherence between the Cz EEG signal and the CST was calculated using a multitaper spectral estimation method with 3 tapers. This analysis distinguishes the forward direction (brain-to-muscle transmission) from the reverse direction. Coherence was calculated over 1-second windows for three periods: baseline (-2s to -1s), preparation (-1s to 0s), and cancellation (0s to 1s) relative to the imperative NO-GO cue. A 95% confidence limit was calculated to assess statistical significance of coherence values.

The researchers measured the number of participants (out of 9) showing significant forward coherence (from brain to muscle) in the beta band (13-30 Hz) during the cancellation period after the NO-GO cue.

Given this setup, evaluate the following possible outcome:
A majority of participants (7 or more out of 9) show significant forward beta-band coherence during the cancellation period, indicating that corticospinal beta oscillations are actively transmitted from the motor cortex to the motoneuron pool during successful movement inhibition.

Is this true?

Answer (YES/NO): YES